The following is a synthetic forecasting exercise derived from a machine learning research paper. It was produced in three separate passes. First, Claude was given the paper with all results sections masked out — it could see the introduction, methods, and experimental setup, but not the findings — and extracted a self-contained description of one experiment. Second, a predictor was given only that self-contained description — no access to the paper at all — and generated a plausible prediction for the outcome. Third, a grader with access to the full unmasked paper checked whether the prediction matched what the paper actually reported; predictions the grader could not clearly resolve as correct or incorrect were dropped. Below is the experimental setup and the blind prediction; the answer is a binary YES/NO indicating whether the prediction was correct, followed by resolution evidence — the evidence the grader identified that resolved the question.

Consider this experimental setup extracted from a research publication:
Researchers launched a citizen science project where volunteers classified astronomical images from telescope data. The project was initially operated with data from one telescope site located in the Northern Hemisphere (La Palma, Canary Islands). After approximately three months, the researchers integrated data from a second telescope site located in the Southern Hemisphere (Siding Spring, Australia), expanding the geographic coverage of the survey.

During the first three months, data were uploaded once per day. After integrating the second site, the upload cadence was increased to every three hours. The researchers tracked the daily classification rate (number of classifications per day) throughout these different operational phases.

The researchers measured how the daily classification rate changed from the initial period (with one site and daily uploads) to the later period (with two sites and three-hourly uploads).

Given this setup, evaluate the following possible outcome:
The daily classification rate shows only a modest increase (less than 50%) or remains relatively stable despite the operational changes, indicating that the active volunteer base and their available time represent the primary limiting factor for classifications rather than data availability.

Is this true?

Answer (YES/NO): NO